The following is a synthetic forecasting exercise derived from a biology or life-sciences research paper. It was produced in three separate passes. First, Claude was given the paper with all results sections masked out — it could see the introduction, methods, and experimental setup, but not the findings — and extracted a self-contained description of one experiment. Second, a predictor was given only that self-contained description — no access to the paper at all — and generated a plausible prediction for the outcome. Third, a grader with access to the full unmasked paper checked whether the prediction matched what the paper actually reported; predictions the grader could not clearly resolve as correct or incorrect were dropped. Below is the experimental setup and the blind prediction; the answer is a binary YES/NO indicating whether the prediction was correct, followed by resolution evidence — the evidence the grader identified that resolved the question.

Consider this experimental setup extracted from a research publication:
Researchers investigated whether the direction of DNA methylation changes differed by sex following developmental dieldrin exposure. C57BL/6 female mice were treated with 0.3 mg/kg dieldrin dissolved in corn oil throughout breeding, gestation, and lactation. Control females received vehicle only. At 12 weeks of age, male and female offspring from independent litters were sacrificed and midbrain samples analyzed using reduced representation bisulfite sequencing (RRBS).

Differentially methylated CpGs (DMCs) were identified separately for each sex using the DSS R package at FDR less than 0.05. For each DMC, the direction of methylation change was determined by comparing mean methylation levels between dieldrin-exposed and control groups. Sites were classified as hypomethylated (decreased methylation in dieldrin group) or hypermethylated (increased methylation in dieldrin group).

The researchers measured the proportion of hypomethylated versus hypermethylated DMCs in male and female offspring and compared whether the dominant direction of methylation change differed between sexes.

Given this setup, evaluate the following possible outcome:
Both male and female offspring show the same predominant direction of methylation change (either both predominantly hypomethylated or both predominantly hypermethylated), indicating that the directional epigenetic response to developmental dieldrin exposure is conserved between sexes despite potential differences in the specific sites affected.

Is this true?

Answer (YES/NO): NO